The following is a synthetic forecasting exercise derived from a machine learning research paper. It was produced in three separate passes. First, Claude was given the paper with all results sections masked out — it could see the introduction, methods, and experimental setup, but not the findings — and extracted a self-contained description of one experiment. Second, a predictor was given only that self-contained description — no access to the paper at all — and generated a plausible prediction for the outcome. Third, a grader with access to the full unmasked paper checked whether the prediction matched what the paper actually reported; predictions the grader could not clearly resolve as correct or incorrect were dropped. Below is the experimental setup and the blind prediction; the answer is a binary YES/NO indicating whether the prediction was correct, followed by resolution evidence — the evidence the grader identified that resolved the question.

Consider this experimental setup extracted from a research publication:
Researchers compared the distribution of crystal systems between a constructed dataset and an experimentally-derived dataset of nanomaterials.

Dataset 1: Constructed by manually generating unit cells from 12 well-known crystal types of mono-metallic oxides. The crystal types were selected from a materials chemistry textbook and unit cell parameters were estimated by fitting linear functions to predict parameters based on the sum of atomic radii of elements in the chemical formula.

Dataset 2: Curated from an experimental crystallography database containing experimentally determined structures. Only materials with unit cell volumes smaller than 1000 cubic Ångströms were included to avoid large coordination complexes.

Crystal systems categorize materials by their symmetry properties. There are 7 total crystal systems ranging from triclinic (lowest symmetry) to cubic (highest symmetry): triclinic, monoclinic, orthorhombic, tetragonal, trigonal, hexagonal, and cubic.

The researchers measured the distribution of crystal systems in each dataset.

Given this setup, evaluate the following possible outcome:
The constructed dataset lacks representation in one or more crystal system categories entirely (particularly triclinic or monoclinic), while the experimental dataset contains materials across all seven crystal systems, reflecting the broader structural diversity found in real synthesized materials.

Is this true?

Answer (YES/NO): YES